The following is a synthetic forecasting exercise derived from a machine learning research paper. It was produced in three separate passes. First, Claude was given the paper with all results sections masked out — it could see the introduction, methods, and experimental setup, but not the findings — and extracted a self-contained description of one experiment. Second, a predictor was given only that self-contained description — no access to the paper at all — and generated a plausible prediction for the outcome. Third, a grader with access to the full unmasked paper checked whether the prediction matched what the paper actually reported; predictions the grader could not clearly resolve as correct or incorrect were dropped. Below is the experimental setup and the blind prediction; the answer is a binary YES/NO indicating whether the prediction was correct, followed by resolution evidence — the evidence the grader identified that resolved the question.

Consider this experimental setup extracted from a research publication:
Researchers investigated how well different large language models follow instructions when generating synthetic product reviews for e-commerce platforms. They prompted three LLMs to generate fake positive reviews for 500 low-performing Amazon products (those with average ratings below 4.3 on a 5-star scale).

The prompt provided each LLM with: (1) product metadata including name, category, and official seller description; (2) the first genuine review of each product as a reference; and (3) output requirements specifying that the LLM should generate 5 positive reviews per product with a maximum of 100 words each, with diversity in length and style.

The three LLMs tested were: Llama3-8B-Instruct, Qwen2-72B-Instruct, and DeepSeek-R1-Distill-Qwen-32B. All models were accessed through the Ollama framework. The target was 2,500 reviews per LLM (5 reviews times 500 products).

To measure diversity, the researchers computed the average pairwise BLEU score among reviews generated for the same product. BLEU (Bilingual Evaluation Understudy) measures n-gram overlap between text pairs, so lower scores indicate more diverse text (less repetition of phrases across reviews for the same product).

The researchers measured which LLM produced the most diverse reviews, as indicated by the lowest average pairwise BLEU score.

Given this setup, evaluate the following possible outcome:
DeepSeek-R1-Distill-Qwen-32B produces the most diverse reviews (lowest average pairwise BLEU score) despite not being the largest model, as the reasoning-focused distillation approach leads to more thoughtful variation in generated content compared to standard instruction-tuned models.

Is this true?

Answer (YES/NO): NO